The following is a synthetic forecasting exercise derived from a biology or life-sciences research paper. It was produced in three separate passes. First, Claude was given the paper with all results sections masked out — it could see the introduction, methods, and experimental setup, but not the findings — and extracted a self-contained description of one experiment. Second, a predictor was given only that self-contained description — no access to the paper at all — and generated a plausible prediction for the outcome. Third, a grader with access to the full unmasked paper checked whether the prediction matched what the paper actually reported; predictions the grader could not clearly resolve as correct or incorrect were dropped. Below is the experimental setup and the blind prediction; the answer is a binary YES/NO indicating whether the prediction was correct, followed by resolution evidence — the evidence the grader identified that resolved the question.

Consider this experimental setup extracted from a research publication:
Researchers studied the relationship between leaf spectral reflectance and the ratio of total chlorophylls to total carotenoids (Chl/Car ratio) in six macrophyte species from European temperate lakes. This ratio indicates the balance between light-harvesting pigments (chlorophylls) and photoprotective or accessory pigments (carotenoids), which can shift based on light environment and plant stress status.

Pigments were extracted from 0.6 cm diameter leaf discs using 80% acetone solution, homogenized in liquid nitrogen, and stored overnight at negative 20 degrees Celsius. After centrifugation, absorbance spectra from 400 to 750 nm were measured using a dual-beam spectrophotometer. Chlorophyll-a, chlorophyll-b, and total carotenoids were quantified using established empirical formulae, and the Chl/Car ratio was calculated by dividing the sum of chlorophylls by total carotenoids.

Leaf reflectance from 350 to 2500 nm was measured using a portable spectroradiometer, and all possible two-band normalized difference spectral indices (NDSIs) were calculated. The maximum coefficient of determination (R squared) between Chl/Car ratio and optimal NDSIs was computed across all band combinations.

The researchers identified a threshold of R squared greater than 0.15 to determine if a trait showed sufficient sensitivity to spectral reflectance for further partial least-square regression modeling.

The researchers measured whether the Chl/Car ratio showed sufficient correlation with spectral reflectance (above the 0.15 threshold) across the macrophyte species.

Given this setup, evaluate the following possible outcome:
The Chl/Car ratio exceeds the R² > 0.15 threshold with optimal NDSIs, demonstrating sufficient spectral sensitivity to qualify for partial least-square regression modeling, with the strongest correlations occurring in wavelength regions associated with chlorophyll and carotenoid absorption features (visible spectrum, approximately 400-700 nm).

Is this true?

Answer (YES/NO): NO